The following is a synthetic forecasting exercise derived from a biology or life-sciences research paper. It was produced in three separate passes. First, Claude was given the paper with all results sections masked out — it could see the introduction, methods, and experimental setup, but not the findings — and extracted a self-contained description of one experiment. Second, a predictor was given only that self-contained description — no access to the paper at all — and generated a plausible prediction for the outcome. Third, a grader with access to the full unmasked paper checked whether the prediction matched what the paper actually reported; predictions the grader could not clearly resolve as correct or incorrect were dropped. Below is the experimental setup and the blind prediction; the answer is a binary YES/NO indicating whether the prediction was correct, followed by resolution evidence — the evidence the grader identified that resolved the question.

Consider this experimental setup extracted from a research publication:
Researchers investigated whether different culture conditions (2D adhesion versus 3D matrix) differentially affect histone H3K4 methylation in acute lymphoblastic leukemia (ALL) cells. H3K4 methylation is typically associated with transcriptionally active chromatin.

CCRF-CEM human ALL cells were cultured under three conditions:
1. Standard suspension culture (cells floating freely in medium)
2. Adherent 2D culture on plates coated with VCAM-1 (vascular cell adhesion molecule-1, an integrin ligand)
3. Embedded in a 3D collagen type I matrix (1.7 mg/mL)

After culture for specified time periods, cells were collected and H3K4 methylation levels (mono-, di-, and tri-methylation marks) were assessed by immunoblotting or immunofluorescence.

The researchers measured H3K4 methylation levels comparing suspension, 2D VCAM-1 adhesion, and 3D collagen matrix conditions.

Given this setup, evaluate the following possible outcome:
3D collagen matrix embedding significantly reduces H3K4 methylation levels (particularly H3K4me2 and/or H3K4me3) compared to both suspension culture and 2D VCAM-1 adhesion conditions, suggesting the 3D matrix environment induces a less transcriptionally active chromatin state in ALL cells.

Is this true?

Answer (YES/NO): NO